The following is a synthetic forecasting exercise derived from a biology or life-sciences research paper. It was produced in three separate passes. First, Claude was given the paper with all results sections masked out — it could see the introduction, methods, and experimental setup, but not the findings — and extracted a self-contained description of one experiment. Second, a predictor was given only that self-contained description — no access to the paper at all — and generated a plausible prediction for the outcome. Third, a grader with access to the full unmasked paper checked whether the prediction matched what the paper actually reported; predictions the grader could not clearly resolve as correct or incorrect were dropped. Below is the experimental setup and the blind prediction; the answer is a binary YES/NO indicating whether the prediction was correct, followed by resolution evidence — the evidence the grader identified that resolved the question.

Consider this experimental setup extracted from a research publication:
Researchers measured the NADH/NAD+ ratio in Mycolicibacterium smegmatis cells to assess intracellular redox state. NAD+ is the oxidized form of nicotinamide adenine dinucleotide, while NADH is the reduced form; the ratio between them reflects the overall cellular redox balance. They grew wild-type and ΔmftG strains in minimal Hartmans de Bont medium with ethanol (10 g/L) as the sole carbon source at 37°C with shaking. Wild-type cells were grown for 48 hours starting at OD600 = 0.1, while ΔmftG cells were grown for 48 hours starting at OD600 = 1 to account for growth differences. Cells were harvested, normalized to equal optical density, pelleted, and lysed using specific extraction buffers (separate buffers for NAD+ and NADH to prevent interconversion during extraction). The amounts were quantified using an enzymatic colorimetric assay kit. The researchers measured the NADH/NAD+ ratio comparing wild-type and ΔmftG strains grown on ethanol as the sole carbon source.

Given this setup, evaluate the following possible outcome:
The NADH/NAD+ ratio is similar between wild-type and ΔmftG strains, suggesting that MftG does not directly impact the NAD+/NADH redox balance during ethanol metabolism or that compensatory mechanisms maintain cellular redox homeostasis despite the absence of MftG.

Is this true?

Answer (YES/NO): YES